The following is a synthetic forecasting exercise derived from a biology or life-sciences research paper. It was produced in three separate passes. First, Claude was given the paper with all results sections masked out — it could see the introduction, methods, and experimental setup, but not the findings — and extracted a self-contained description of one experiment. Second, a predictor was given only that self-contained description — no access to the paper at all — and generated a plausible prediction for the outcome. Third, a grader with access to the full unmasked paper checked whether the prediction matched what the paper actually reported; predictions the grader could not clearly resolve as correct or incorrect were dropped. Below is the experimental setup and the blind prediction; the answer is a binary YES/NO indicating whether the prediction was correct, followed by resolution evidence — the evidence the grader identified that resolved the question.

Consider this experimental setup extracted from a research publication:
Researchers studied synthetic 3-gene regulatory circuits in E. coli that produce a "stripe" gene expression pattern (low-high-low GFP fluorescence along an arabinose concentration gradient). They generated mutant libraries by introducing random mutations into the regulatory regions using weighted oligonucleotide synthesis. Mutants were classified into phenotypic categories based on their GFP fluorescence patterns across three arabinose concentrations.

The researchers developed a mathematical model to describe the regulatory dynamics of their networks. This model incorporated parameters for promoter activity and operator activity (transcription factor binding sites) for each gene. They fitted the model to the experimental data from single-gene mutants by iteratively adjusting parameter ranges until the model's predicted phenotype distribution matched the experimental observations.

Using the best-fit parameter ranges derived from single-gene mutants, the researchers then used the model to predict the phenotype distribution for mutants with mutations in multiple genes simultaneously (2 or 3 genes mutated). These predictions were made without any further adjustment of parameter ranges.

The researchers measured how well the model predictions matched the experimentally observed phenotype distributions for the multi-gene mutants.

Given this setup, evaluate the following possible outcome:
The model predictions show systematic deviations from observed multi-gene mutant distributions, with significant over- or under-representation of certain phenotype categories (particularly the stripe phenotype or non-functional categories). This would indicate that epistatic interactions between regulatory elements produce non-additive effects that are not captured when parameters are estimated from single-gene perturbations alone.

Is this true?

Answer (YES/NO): NO